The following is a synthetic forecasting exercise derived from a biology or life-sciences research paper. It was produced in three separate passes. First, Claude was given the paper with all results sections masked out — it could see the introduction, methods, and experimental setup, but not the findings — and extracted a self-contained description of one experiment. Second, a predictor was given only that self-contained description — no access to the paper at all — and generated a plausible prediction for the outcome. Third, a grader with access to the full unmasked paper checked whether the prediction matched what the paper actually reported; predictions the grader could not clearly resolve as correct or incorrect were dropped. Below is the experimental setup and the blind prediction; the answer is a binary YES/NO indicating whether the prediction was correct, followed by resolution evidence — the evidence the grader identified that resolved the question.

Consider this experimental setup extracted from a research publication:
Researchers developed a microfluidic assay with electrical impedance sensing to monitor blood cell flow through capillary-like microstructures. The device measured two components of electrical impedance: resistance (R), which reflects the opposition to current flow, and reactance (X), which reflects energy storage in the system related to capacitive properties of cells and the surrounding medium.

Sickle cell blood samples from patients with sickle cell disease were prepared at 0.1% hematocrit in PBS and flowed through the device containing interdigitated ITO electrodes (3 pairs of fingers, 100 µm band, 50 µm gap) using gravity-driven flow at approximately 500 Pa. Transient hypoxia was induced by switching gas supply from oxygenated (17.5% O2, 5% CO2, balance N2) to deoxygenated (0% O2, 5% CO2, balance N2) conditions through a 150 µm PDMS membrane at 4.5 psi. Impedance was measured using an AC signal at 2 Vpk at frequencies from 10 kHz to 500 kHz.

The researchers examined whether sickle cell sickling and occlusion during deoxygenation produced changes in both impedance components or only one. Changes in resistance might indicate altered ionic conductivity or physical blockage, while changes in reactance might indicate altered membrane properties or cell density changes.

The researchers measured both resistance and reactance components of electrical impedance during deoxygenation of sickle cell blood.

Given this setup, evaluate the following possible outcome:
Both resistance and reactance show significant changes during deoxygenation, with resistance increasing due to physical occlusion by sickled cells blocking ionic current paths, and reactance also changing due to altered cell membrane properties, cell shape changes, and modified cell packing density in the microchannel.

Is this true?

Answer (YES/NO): YES